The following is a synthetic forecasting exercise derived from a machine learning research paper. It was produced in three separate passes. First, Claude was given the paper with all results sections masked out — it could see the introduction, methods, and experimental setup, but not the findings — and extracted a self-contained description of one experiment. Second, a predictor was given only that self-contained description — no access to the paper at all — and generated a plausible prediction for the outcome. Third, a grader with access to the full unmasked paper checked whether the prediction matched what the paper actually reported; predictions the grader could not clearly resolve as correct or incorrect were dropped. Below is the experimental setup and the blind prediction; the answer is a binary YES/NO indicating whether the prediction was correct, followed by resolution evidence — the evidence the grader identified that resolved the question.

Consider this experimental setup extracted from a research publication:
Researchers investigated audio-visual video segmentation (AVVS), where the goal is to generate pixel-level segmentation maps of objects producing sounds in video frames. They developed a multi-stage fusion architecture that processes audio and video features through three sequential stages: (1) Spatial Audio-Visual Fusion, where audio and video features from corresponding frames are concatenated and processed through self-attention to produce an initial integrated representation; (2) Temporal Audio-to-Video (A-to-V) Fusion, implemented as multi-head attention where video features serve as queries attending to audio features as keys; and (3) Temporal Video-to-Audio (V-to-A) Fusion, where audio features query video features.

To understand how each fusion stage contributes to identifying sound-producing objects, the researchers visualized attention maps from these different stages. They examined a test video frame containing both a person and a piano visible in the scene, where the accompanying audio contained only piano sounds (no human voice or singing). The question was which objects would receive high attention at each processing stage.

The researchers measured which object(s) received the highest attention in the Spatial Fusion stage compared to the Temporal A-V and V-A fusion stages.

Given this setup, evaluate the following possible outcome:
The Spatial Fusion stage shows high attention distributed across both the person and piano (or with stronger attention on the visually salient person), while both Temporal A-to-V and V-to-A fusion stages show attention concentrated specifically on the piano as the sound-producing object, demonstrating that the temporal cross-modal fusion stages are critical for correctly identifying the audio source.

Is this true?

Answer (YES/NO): NO